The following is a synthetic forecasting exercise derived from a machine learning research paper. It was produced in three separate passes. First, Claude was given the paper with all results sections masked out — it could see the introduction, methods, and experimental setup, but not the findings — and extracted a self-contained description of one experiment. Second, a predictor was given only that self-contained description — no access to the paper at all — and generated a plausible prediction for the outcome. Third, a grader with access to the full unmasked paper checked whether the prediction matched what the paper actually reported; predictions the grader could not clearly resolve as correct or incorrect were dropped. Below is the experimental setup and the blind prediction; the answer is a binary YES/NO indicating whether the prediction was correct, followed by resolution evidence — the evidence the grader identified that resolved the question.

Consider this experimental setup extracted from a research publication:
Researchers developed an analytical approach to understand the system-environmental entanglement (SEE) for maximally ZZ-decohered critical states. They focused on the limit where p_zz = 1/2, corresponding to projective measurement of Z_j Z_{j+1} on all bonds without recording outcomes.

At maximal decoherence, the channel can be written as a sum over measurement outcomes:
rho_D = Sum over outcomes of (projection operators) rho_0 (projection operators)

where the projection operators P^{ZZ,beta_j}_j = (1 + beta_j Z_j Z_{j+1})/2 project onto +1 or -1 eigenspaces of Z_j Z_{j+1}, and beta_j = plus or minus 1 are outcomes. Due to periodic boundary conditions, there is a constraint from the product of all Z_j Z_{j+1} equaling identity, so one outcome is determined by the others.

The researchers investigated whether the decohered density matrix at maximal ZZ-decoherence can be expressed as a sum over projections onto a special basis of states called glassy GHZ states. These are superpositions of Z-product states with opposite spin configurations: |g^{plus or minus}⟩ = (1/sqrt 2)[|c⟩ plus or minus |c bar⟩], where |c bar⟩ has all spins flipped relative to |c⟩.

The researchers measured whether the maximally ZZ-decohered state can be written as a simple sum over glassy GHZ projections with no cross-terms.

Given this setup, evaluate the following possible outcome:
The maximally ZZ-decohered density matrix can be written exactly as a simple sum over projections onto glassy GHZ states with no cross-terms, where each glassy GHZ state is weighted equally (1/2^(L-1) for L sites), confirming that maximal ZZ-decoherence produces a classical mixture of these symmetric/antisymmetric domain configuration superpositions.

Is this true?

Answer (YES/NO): NO